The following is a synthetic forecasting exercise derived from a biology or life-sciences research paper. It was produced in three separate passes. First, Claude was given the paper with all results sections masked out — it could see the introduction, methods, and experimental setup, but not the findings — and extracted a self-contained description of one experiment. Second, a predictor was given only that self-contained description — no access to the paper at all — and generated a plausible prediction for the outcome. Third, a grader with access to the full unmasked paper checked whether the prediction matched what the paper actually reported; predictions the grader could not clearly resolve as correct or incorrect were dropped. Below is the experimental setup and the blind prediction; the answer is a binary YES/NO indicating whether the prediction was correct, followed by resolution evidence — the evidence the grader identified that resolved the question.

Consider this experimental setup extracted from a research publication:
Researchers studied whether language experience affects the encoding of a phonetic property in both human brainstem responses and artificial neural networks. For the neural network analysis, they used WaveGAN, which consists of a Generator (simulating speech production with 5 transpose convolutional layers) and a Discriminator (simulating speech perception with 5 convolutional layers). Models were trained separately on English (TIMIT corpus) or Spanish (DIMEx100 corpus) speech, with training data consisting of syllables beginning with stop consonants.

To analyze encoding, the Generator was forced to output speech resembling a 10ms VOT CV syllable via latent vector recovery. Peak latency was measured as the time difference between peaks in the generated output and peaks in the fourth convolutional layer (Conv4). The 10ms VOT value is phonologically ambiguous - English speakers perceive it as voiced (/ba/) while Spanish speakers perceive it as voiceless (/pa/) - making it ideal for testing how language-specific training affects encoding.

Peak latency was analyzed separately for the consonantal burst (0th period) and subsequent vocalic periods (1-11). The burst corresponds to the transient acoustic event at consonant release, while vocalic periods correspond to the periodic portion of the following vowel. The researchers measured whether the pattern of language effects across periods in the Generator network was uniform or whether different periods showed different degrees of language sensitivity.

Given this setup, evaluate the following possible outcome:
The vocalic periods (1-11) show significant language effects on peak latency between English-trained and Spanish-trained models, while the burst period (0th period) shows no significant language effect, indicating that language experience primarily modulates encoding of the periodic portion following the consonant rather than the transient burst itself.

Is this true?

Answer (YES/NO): NO